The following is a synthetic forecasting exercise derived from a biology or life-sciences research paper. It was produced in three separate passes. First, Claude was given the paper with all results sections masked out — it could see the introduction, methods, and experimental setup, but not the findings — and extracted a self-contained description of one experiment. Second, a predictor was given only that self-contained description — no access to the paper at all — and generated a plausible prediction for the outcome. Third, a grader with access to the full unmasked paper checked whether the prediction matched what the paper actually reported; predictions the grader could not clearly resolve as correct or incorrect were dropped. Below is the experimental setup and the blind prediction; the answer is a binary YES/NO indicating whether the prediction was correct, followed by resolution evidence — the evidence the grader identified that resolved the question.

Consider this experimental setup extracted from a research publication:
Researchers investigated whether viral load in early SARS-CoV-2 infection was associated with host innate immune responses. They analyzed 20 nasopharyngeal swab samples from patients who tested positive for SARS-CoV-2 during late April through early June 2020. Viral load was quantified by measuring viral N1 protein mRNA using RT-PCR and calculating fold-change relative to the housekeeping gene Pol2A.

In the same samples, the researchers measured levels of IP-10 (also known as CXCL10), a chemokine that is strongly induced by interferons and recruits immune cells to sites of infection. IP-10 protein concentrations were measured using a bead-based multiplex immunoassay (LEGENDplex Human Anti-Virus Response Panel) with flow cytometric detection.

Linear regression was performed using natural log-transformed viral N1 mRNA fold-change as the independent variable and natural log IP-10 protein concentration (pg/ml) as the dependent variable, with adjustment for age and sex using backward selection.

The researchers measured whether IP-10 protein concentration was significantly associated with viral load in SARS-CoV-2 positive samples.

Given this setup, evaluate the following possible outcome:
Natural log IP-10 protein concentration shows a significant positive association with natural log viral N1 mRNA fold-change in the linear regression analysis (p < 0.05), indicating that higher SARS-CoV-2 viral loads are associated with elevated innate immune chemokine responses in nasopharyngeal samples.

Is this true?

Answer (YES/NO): YES